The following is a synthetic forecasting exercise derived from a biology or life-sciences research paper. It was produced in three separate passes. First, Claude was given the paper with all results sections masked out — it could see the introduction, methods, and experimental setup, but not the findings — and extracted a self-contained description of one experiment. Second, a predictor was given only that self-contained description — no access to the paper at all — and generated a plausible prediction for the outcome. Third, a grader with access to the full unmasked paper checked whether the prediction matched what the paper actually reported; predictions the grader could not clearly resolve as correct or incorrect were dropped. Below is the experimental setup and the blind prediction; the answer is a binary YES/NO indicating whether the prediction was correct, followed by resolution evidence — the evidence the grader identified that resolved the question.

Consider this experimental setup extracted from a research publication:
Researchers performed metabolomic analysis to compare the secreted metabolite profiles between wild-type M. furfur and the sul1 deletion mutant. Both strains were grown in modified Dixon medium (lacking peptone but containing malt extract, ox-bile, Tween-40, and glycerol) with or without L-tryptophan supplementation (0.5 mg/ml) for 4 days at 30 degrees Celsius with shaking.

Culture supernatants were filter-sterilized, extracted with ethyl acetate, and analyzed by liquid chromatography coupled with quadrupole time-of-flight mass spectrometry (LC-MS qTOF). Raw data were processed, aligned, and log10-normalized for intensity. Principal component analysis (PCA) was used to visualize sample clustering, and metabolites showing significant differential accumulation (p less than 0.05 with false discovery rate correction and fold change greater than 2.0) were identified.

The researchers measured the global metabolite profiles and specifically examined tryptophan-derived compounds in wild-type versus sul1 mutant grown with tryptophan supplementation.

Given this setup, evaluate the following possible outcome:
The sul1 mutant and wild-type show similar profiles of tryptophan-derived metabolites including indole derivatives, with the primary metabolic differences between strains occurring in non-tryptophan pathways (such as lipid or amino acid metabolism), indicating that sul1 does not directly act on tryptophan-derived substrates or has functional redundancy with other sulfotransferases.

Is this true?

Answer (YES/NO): NO